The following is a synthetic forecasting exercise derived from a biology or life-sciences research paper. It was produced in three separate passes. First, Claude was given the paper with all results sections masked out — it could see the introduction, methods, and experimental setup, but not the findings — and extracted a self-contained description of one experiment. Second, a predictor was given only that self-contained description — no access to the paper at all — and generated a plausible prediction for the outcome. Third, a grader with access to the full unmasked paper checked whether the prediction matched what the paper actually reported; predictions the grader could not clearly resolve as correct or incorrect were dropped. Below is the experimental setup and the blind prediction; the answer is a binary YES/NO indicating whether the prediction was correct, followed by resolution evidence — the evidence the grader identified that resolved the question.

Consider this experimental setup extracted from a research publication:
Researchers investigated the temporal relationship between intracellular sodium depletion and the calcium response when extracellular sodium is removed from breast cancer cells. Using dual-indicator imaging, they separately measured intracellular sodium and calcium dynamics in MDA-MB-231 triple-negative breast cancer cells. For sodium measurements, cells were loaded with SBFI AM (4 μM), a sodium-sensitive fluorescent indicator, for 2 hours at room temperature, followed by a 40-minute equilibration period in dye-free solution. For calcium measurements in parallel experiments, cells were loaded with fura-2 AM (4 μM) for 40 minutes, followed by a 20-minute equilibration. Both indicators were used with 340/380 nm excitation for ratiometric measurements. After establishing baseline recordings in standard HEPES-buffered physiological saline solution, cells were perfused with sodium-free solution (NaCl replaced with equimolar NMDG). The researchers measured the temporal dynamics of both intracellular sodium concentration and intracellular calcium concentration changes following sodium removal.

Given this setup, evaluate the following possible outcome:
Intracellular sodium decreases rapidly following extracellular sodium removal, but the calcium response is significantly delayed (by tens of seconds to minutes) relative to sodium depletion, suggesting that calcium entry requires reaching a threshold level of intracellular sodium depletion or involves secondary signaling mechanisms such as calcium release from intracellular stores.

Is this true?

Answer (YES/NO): NO